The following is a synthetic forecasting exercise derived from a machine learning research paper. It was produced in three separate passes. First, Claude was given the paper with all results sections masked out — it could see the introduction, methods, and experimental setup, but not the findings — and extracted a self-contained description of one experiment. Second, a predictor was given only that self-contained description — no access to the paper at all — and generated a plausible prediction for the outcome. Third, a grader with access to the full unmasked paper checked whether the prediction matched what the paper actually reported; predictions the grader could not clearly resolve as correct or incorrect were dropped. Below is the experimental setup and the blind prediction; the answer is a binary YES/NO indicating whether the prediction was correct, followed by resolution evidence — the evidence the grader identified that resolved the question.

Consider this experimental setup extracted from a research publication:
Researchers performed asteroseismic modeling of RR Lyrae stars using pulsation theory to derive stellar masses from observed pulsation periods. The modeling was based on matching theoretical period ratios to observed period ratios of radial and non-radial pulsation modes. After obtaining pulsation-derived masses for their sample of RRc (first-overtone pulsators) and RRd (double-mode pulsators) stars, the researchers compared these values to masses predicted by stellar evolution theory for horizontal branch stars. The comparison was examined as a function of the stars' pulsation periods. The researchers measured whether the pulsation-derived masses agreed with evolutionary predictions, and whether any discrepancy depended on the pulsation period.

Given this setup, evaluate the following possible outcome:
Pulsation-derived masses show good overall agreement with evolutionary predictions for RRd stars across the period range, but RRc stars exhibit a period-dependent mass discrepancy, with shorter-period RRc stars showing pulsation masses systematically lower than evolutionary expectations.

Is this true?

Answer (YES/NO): NO